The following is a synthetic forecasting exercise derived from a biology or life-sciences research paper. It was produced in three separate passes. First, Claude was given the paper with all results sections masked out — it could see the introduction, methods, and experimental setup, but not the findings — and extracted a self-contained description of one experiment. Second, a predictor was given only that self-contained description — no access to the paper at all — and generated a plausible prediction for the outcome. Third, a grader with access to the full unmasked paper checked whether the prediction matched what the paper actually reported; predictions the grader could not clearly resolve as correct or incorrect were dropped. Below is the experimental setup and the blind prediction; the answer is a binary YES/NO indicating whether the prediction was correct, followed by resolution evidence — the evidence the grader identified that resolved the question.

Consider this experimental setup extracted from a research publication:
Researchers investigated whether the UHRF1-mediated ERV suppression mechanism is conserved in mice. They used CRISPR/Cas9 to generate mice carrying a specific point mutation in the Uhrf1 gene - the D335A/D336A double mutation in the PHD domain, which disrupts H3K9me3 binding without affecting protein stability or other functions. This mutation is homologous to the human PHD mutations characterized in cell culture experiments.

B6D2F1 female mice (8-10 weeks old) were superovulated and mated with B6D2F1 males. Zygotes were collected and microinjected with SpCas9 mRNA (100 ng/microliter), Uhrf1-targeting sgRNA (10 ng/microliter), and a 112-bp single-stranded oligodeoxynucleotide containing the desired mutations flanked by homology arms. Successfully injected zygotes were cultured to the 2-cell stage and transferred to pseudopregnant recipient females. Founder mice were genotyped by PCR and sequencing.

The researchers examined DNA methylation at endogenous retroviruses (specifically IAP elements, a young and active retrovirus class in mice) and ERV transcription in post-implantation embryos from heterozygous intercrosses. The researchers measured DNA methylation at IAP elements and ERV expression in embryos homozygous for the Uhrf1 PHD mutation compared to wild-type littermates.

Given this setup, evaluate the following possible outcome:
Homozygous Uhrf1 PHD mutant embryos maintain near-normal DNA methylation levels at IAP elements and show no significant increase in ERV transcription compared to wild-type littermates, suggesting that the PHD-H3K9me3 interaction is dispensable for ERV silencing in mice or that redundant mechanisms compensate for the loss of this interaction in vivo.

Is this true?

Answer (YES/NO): NO